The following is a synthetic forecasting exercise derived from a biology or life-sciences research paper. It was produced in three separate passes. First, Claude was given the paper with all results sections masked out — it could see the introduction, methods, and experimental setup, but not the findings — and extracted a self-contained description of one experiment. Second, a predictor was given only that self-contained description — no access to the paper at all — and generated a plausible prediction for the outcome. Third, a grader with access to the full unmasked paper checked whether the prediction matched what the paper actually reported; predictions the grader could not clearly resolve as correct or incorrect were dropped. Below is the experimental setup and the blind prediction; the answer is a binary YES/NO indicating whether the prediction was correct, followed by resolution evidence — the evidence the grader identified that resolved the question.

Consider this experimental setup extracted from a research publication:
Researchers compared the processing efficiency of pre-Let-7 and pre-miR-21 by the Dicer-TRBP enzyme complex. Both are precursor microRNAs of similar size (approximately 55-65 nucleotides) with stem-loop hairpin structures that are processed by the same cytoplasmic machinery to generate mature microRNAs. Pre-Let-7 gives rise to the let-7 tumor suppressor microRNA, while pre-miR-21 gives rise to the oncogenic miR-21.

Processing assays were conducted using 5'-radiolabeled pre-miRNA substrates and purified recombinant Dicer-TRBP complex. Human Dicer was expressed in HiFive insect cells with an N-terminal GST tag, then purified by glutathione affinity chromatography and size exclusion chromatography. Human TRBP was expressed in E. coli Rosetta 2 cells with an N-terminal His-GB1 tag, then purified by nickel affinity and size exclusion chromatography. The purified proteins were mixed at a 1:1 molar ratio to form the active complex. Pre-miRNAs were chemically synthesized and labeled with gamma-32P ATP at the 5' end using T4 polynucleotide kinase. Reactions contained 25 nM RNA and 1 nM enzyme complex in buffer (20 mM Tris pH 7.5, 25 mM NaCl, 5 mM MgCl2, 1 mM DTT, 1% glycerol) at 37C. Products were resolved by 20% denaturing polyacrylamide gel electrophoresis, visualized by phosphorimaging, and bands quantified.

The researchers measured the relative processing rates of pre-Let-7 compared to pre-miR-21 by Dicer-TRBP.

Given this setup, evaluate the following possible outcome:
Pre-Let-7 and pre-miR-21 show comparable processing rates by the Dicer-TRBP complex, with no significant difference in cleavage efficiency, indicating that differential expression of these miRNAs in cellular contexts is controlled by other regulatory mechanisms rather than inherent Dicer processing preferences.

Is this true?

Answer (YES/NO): NO